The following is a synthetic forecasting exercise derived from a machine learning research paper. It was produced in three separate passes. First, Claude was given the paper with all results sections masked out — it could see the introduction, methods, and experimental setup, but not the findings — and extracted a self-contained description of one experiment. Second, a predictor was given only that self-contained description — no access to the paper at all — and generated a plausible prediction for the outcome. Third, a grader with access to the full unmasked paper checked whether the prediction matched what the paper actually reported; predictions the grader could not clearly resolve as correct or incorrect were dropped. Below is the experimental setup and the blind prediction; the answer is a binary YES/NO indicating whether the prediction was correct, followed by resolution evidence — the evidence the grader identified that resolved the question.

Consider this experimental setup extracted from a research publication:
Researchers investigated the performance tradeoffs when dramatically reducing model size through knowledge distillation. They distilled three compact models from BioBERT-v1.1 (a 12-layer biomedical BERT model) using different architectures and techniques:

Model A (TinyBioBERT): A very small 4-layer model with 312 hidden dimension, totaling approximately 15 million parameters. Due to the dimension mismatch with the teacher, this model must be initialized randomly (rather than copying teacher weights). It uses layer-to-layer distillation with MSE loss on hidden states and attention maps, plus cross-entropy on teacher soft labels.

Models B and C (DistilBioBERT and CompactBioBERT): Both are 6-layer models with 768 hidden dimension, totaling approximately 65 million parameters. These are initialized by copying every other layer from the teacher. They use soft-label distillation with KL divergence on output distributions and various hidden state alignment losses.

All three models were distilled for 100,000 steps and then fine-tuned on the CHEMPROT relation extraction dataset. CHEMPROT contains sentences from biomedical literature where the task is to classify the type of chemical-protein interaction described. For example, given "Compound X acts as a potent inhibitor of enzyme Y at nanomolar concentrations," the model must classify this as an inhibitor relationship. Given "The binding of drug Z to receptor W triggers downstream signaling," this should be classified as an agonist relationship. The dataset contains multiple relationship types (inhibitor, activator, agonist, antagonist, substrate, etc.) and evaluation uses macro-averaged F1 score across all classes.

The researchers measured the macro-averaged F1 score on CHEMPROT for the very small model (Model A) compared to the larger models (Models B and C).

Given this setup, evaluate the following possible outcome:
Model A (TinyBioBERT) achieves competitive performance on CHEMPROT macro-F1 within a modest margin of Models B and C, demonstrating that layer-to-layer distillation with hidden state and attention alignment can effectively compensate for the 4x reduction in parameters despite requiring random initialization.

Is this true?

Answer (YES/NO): NO